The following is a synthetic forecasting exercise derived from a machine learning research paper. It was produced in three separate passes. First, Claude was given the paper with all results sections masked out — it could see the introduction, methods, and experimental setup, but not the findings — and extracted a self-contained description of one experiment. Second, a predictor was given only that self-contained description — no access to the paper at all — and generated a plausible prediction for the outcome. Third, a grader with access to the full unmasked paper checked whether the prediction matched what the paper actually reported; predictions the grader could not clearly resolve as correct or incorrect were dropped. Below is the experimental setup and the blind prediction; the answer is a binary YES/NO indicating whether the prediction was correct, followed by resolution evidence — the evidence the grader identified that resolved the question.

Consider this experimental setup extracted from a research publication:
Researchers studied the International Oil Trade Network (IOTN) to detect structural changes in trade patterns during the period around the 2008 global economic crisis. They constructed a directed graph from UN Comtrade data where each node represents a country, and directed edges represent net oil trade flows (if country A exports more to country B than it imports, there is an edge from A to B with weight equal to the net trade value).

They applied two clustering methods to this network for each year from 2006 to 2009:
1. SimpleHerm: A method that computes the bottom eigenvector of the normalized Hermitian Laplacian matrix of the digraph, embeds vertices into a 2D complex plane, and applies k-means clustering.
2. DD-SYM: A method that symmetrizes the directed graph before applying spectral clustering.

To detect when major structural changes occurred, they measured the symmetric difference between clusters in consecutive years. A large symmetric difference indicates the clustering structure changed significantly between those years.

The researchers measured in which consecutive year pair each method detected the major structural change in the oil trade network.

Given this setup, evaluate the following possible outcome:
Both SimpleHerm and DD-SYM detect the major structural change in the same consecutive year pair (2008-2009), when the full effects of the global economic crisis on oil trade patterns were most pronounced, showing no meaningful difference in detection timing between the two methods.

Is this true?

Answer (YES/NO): NO